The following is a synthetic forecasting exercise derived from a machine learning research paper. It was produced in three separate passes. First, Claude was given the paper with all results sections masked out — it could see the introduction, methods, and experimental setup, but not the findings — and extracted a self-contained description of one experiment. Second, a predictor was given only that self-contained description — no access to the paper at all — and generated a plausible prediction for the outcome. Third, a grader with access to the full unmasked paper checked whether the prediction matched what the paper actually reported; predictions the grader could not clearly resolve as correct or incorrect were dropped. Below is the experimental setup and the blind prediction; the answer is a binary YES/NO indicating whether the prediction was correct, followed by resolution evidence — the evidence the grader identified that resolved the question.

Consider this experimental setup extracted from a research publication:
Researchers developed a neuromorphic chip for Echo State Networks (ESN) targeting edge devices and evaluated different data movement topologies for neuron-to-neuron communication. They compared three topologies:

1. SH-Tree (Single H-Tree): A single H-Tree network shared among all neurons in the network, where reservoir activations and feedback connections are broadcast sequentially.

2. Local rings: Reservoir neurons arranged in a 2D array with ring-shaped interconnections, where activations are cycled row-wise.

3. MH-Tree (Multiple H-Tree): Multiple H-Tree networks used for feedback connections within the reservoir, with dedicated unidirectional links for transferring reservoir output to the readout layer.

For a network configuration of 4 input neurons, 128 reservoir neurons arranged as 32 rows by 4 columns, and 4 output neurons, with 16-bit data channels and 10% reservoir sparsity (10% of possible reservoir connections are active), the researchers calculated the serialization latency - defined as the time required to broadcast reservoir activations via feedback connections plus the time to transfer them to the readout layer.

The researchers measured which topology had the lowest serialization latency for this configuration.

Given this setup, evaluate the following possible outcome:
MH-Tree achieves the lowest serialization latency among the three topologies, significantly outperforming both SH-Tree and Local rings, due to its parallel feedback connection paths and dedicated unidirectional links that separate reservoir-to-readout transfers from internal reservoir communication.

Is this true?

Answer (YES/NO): NO